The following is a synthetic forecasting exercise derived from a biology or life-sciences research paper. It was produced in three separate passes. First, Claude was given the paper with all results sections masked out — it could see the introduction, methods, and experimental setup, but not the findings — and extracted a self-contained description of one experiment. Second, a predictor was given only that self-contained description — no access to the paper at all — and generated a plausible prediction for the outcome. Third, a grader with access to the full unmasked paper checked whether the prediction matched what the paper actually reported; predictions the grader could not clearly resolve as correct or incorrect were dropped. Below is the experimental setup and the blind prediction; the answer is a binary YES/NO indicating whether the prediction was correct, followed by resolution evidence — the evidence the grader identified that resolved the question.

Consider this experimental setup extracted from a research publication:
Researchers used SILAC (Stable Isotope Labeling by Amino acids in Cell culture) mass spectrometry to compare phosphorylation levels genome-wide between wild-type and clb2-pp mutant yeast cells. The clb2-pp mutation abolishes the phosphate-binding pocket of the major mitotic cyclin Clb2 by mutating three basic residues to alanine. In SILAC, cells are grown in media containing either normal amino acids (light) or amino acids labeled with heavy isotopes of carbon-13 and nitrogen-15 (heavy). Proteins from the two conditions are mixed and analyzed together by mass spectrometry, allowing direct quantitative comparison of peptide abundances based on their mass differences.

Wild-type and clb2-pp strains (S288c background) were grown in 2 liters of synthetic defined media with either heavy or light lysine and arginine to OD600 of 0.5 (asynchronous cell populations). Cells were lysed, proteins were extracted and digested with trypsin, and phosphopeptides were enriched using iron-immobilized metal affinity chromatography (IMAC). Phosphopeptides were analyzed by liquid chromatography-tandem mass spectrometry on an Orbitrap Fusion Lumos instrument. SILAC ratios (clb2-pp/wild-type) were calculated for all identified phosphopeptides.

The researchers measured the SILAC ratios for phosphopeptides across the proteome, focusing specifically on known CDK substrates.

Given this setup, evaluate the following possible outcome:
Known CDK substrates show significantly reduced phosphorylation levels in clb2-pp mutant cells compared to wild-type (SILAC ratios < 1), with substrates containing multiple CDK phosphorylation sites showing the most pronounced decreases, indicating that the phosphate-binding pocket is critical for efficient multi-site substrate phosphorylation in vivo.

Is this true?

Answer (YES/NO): NO